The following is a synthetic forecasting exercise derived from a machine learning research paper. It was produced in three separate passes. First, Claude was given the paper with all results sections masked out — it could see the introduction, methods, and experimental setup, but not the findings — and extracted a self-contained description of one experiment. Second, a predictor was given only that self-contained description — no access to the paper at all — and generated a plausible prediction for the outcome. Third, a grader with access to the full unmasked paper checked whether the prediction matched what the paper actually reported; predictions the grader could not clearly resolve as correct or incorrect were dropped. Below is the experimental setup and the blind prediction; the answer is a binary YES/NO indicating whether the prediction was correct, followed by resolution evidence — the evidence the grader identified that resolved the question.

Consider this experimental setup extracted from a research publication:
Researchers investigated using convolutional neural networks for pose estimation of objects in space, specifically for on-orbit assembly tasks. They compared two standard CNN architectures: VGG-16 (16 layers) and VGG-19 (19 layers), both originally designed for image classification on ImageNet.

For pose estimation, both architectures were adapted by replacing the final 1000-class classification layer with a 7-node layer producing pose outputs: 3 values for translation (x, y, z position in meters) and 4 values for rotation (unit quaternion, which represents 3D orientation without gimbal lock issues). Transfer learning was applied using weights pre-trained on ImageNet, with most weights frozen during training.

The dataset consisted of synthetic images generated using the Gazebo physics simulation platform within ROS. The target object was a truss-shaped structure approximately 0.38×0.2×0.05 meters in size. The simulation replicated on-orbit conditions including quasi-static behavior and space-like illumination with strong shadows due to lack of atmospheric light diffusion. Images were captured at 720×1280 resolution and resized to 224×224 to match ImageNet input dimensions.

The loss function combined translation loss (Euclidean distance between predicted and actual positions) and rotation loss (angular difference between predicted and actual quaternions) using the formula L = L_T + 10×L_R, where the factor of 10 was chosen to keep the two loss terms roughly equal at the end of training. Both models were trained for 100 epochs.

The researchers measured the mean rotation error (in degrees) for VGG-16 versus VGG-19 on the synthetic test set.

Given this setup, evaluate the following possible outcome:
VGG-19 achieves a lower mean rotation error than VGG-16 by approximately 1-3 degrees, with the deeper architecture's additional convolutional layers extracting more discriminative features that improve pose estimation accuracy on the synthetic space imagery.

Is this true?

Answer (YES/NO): YES